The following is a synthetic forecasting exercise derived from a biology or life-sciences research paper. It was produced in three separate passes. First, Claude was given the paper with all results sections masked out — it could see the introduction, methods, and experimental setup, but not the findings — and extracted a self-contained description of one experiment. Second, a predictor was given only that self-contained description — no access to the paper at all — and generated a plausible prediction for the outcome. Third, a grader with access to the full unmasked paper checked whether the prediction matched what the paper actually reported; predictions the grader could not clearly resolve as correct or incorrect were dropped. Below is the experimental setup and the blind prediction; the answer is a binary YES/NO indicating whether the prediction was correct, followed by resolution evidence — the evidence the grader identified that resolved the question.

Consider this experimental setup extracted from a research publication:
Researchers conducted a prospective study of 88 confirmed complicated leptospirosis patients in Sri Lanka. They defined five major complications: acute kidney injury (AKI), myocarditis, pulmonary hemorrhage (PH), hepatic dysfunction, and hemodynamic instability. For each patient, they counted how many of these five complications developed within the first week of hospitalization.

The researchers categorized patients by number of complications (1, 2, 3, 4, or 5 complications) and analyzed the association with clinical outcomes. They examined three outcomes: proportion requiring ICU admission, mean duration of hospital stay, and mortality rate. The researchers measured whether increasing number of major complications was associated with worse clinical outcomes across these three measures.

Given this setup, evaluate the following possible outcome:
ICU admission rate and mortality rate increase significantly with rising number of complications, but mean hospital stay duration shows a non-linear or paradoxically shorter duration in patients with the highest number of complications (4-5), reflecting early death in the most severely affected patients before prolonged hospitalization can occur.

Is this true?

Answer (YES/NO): NO